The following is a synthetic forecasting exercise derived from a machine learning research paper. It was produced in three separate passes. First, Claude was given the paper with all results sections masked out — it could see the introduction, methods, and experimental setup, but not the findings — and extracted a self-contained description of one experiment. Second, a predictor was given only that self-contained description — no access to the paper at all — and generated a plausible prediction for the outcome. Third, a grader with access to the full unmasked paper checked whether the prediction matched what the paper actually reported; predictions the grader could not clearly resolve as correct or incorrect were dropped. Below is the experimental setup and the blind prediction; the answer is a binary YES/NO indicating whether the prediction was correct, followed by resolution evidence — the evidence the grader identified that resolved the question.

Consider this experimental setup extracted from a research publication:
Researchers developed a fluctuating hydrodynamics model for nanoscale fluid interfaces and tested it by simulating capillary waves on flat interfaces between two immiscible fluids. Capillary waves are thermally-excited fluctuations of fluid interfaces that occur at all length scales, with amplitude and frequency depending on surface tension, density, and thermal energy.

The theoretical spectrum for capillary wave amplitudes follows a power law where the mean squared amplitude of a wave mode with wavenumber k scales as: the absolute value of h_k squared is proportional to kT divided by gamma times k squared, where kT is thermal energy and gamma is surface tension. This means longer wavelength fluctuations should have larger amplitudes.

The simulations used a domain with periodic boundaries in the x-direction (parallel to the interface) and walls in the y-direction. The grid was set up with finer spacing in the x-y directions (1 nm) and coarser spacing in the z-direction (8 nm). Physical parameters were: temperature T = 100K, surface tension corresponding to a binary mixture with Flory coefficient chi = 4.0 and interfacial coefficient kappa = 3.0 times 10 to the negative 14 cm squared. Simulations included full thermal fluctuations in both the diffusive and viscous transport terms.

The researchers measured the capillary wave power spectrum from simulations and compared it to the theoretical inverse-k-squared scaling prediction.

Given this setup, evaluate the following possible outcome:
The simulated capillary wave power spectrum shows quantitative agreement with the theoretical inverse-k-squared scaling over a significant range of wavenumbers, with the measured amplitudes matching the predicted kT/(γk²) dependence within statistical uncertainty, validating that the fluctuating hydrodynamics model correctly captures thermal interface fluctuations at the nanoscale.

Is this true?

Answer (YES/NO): NO